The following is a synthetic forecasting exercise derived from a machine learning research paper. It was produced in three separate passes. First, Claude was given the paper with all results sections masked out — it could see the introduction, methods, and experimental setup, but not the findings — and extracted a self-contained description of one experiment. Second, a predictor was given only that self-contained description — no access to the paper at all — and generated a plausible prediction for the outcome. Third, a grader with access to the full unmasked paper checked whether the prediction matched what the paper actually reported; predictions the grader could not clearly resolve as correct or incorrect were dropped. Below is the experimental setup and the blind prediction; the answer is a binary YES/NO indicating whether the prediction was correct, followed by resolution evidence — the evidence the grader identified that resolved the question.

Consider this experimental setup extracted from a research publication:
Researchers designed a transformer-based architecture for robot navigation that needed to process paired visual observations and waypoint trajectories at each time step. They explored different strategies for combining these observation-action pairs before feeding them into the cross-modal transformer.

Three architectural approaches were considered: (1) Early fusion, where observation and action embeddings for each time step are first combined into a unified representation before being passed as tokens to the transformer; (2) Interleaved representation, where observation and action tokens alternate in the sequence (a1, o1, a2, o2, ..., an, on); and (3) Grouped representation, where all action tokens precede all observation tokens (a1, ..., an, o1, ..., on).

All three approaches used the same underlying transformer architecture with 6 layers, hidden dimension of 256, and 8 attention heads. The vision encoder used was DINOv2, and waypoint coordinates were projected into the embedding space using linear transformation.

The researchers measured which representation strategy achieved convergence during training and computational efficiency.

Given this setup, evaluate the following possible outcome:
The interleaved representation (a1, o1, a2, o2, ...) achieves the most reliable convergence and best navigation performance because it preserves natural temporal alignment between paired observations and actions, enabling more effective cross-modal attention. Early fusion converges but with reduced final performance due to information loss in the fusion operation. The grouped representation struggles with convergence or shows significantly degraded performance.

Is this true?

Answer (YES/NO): NO